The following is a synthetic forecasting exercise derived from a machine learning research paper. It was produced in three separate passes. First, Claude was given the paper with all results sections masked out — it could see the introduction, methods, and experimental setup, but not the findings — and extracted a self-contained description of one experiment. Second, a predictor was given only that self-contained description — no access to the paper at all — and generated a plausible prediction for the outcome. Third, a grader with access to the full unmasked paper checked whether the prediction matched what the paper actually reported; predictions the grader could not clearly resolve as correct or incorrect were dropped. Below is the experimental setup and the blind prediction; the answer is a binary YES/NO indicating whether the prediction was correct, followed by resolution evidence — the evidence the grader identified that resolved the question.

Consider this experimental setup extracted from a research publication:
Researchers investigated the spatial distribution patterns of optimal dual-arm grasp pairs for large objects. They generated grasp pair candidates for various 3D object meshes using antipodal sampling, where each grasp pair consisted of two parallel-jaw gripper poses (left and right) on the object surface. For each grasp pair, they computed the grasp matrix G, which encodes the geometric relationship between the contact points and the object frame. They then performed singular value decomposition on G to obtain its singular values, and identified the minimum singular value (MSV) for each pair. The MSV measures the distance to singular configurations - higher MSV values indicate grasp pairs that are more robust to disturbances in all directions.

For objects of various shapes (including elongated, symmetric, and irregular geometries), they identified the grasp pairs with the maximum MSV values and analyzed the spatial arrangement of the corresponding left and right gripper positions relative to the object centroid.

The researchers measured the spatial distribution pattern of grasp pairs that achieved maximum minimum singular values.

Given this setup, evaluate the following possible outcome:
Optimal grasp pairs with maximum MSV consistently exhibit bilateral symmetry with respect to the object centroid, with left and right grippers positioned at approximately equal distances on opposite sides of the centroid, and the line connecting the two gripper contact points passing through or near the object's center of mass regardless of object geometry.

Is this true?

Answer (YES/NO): NO